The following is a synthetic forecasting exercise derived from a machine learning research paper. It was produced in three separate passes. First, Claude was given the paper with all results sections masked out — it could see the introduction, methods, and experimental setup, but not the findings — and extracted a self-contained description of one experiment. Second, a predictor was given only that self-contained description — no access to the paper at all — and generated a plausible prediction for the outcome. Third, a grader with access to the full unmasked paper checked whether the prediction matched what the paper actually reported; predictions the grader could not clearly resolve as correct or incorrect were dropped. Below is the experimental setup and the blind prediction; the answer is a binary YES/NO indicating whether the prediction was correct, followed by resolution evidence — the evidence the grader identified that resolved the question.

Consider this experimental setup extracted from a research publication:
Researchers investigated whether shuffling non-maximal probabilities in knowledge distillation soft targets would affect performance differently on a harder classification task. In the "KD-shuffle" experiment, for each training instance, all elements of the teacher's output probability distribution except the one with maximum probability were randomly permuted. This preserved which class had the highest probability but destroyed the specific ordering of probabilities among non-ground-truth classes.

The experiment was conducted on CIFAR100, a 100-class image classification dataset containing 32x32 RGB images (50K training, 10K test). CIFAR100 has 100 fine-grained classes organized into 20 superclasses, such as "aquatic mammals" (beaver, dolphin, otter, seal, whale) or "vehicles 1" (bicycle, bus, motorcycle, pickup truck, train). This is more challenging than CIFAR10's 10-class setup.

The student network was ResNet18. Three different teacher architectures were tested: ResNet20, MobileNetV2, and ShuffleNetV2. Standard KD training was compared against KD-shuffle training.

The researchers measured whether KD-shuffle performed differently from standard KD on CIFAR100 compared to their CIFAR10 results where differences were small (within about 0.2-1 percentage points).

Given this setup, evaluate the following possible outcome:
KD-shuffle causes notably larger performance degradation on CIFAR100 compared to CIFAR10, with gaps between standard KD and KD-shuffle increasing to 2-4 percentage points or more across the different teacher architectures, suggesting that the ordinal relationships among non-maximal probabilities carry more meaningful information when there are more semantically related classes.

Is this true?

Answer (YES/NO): NO